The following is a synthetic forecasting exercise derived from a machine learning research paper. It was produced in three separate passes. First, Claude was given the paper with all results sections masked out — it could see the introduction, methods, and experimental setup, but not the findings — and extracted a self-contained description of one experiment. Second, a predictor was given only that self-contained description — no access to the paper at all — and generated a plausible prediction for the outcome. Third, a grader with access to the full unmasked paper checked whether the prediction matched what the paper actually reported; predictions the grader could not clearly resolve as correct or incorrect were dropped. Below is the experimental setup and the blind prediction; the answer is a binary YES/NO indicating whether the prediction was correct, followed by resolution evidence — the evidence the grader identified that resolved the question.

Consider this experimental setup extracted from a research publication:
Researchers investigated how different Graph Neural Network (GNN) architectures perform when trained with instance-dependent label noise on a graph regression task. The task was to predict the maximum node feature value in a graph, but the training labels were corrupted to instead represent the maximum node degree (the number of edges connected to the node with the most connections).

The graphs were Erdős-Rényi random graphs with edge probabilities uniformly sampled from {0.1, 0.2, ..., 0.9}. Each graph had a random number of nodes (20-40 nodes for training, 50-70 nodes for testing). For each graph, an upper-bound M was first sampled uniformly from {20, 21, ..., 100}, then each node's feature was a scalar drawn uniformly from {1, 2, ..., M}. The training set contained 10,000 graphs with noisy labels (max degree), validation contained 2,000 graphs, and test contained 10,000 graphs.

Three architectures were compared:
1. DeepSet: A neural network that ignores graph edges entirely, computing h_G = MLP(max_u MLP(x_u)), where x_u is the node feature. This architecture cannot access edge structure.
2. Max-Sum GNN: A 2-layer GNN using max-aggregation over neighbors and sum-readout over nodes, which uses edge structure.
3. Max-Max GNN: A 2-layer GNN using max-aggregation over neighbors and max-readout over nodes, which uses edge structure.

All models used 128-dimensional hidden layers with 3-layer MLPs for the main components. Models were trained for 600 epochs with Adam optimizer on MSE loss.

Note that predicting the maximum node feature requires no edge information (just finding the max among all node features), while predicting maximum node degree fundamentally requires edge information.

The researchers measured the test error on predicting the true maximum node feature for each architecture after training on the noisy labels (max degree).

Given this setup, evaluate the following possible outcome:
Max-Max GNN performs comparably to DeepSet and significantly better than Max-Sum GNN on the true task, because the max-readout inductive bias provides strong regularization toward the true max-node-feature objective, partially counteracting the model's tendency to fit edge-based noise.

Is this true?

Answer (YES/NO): NO